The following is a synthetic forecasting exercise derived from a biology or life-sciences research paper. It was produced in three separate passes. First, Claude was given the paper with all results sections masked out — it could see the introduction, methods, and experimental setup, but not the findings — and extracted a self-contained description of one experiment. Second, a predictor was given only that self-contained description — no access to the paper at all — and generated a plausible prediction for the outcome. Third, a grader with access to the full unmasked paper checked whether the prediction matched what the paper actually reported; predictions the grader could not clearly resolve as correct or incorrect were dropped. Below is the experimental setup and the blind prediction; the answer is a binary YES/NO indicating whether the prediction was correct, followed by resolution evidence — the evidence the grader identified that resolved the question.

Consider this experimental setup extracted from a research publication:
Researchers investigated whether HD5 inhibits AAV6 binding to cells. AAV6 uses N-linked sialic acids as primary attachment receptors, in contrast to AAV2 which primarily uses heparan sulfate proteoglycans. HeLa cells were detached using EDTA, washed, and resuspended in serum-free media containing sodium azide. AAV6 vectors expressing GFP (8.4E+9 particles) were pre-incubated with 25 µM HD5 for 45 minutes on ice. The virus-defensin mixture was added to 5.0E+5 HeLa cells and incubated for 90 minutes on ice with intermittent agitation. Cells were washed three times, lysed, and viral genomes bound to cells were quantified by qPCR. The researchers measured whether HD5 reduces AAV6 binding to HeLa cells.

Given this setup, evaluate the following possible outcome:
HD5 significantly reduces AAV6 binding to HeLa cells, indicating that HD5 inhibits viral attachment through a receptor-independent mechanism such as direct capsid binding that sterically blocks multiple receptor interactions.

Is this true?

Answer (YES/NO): YES